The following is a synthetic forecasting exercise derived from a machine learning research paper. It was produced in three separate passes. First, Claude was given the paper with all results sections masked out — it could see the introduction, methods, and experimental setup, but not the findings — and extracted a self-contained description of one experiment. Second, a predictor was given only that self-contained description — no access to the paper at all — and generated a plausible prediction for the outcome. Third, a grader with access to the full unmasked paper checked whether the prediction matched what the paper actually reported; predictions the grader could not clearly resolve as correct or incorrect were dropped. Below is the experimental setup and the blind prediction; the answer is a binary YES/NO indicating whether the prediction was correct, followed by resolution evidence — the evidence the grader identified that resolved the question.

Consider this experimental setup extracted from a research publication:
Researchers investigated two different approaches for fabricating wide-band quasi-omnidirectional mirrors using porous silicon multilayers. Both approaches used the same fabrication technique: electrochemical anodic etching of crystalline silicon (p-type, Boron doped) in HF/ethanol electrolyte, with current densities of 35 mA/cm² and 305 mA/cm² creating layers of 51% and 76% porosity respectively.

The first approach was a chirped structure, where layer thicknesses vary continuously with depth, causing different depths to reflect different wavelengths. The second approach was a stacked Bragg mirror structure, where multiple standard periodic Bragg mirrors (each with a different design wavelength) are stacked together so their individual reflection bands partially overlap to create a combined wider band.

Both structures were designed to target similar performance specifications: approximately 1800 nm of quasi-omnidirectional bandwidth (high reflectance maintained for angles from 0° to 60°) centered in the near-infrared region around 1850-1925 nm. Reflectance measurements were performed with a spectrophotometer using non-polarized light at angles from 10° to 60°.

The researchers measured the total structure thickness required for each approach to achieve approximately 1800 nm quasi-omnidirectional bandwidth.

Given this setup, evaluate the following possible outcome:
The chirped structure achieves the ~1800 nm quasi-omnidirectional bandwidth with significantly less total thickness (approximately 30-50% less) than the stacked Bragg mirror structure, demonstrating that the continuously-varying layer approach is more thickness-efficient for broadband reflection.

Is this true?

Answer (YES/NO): NO